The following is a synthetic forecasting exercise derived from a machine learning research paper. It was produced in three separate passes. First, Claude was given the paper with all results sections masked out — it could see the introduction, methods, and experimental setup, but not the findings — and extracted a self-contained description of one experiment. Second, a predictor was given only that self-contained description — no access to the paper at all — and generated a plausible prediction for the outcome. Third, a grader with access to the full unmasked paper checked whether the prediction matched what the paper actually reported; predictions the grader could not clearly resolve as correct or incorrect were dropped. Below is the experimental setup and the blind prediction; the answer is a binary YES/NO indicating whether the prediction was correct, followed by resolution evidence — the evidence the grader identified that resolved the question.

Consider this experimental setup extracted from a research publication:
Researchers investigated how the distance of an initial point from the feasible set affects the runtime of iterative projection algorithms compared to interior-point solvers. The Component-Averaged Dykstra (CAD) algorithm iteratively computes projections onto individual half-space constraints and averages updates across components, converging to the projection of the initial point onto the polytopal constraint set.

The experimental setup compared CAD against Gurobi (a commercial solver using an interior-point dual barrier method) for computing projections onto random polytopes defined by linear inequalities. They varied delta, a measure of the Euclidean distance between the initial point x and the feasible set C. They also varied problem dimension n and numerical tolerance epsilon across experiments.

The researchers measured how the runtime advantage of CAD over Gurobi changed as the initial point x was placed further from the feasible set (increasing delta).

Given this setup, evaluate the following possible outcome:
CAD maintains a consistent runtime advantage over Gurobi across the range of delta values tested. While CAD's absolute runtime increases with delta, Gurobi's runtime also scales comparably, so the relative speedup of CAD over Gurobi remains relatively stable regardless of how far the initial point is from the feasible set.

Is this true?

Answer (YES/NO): NO